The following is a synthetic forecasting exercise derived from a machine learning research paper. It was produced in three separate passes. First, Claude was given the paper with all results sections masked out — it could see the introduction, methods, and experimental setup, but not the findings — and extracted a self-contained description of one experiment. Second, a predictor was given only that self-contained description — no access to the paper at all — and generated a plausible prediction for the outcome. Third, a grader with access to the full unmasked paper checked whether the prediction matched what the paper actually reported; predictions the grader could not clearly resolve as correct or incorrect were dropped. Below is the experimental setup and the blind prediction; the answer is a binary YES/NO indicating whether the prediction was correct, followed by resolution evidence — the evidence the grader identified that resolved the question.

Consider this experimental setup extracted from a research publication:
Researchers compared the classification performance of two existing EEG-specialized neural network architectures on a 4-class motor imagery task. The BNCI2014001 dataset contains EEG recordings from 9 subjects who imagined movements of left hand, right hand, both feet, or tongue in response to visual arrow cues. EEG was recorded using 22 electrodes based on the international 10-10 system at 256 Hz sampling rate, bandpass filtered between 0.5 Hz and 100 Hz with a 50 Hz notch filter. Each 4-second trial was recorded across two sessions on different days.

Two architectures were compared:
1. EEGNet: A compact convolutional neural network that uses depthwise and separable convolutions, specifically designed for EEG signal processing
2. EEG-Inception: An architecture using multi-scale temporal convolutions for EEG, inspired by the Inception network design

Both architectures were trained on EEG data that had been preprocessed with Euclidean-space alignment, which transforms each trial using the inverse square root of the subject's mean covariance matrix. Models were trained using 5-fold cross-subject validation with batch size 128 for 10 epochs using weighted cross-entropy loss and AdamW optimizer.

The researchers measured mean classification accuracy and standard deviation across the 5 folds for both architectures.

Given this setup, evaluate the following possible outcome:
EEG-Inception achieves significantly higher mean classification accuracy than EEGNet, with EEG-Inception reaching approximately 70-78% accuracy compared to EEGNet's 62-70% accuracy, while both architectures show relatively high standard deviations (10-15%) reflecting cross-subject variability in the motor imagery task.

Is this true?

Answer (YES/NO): NO